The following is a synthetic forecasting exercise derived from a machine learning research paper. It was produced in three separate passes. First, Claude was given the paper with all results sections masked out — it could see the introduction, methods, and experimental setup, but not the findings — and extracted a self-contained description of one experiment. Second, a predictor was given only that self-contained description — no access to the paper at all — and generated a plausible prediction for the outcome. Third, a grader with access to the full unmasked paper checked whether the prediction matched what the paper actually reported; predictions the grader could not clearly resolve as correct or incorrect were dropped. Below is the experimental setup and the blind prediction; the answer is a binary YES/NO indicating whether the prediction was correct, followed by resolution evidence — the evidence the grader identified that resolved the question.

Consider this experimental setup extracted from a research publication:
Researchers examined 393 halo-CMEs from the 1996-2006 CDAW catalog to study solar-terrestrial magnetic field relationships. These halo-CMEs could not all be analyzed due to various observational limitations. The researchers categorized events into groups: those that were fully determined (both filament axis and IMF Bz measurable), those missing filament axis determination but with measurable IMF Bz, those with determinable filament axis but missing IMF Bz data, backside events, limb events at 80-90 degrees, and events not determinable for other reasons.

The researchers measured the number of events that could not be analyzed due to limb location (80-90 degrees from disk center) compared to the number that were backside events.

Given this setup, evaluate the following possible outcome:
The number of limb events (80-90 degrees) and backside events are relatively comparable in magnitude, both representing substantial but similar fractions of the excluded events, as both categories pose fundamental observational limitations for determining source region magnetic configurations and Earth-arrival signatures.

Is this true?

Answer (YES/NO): YES